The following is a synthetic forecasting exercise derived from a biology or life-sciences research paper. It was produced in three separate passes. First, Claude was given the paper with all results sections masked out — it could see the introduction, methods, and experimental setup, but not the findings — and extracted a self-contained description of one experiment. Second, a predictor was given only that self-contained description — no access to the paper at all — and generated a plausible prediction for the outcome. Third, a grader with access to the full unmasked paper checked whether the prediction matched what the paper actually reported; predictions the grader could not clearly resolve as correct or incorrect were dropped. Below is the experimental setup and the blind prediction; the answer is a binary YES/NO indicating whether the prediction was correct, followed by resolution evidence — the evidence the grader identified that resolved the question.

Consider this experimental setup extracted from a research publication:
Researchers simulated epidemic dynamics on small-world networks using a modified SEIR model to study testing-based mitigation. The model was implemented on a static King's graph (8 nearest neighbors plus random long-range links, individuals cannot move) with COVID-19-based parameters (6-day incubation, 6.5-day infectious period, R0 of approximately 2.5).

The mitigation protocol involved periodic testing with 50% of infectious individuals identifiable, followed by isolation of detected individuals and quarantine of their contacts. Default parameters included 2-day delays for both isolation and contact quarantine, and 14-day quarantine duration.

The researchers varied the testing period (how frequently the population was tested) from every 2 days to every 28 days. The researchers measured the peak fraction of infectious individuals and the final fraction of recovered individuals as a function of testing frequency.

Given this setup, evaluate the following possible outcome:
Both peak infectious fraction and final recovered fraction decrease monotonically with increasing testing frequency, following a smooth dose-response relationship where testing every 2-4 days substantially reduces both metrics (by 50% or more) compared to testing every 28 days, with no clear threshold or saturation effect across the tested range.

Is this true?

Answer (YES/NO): NO